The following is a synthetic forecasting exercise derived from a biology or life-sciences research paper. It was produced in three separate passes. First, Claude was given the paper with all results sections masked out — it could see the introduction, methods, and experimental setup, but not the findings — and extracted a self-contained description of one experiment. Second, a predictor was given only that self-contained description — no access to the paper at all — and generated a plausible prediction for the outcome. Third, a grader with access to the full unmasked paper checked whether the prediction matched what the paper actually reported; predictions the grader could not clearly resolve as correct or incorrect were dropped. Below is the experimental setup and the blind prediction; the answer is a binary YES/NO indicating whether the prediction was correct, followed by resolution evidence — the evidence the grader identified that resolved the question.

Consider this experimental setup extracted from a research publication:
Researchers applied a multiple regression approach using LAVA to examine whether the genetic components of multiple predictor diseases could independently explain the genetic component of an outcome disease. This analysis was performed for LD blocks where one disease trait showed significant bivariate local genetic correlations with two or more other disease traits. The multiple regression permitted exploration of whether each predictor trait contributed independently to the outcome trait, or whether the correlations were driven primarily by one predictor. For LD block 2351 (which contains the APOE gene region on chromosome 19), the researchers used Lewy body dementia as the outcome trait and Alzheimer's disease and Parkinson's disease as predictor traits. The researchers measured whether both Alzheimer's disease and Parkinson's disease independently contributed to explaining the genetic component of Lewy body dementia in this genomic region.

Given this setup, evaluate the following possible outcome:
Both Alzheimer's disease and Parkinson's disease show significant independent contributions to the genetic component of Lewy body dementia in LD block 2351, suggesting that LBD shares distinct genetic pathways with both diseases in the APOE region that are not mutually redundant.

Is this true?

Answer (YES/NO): YES